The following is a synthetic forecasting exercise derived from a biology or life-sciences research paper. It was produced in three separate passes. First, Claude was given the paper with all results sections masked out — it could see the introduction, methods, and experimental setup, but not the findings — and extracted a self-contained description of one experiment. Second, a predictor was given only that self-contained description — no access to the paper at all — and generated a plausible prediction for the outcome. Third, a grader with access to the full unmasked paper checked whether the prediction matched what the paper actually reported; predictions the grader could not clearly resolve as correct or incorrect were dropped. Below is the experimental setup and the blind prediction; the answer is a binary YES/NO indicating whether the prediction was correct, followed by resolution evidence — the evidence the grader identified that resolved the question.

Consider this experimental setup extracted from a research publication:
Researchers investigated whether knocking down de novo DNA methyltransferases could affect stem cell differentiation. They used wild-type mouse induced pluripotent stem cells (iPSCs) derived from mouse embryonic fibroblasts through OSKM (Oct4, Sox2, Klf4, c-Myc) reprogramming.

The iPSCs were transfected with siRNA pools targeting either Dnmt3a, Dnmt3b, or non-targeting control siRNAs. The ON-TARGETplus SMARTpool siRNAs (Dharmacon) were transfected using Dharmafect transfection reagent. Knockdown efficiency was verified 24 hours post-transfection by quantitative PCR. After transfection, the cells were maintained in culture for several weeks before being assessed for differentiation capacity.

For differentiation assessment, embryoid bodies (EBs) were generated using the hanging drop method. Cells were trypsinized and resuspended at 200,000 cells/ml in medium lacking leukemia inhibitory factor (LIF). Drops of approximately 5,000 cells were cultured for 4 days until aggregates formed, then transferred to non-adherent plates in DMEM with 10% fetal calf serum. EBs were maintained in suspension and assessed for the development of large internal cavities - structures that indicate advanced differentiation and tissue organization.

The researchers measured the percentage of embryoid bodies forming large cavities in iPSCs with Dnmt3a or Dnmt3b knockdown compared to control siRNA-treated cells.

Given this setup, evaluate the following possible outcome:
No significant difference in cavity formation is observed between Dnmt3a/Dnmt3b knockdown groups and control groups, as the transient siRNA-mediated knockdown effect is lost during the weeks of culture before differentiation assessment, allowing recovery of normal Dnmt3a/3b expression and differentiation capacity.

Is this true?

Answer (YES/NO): NO